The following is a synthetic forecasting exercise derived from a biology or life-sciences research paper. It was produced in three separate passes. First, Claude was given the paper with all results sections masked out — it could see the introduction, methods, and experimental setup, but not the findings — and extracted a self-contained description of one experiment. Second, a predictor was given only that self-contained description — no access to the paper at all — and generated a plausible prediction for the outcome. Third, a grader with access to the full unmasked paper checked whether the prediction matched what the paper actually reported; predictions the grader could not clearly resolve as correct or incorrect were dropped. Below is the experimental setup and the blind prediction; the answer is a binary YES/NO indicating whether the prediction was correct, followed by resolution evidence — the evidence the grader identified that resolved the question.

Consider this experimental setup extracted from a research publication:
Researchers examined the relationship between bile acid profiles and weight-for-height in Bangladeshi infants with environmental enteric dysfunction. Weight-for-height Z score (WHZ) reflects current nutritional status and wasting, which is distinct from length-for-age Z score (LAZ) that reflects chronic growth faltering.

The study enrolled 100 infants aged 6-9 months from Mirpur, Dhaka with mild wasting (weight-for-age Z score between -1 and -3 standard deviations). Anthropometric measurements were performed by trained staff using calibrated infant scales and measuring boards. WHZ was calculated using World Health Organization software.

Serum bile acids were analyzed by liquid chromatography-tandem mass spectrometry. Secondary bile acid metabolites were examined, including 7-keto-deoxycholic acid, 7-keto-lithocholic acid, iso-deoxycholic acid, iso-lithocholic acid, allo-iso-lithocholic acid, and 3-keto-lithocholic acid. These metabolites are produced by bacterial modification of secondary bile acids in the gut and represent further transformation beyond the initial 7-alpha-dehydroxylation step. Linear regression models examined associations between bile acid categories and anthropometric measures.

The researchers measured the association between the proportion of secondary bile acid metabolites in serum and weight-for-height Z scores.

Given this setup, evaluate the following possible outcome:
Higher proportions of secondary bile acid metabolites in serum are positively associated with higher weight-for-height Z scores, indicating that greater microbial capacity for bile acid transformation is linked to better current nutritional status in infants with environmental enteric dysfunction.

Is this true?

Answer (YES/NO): NO